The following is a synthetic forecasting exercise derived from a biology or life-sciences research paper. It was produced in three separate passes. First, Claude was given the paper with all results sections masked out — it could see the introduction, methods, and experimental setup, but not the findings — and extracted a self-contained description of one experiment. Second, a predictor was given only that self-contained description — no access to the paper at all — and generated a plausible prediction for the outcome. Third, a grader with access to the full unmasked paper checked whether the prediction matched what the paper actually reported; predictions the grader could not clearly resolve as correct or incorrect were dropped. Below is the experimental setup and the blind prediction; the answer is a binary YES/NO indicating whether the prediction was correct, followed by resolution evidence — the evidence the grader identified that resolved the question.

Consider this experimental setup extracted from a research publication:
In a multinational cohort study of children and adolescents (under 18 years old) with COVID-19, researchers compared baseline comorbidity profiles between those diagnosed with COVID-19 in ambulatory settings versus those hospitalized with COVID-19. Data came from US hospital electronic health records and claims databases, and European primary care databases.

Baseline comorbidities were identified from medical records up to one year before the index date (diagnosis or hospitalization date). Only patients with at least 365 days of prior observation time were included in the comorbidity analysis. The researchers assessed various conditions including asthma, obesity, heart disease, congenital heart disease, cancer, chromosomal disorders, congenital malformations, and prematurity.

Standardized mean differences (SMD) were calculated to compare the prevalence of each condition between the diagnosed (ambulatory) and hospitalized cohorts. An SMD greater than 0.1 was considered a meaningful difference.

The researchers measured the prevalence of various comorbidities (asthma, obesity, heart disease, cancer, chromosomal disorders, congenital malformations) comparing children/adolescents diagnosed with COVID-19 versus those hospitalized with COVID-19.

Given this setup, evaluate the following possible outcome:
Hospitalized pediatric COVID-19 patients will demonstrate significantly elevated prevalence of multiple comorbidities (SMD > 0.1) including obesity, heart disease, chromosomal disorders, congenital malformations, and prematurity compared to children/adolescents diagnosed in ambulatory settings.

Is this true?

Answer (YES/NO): YES